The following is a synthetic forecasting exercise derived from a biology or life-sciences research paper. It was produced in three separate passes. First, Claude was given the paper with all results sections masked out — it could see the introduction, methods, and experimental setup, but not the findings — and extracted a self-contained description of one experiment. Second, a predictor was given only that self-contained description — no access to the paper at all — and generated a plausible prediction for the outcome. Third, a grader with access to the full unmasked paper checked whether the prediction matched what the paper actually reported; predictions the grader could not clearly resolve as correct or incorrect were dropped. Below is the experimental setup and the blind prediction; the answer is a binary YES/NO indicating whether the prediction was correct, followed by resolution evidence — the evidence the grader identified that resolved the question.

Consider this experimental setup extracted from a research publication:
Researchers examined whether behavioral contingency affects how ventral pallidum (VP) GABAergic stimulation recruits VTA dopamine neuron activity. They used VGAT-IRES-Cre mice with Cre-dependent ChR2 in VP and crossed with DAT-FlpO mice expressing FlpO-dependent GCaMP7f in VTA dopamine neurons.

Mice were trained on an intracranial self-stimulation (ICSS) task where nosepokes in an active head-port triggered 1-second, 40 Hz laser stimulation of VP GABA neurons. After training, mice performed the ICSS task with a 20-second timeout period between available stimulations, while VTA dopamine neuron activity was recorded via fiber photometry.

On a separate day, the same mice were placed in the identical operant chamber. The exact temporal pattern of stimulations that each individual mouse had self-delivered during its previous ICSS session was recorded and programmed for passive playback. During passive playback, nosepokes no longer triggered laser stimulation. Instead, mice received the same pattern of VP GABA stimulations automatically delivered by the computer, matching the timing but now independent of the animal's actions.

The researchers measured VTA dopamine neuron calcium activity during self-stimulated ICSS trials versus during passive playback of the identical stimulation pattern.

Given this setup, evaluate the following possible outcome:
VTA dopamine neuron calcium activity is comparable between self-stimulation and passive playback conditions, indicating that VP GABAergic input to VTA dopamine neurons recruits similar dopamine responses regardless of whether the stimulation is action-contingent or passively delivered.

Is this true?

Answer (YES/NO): NO